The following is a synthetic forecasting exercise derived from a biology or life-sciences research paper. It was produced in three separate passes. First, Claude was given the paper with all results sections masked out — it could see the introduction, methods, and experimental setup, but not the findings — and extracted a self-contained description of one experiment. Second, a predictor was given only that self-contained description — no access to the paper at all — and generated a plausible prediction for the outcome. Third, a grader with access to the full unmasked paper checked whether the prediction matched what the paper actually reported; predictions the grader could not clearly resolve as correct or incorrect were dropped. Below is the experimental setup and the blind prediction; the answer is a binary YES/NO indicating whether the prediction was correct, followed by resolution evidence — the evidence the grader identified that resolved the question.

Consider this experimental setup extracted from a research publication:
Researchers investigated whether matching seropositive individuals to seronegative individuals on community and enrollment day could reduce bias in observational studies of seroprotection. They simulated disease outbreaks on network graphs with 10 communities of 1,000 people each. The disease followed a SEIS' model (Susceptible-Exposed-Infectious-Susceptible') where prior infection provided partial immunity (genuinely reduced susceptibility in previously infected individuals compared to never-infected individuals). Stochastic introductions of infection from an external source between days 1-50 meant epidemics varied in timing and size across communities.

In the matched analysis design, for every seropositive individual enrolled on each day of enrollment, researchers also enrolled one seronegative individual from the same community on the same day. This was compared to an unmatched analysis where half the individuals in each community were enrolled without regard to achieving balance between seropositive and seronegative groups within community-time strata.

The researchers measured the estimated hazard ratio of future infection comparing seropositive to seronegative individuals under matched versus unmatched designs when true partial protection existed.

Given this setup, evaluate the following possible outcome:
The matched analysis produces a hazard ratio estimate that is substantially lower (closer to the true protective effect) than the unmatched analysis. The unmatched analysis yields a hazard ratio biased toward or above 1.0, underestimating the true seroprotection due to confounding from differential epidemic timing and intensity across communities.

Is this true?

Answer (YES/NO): YES